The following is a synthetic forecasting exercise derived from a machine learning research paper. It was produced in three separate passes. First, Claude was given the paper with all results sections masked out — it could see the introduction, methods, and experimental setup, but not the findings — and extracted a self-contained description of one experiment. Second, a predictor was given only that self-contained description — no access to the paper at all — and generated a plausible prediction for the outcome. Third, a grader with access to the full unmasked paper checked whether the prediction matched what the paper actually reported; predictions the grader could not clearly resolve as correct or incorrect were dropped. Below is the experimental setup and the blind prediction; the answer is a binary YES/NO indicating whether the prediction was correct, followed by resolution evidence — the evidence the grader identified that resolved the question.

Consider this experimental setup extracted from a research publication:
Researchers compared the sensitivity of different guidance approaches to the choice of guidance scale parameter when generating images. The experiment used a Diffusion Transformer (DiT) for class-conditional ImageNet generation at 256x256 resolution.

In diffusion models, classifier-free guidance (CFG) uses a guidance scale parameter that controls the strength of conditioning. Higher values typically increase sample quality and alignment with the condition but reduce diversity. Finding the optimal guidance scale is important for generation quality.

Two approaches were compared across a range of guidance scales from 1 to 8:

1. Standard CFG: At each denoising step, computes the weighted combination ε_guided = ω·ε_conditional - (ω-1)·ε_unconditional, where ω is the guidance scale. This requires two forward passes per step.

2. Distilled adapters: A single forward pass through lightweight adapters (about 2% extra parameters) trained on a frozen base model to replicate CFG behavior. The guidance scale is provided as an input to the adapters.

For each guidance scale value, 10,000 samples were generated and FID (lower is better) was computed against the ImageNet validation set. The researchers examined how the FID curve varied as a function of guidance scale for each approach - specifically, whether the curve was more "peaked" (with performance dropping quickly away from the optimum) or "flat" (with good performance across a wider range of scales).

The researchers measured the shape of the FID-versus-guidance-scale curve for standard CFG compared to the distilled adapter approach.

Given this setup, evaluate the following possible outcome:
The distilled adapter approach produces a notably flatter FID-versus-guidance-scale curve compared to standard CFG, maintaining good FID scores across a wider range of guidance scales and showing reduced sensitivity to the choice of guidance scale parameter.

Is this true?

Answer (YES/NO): YES